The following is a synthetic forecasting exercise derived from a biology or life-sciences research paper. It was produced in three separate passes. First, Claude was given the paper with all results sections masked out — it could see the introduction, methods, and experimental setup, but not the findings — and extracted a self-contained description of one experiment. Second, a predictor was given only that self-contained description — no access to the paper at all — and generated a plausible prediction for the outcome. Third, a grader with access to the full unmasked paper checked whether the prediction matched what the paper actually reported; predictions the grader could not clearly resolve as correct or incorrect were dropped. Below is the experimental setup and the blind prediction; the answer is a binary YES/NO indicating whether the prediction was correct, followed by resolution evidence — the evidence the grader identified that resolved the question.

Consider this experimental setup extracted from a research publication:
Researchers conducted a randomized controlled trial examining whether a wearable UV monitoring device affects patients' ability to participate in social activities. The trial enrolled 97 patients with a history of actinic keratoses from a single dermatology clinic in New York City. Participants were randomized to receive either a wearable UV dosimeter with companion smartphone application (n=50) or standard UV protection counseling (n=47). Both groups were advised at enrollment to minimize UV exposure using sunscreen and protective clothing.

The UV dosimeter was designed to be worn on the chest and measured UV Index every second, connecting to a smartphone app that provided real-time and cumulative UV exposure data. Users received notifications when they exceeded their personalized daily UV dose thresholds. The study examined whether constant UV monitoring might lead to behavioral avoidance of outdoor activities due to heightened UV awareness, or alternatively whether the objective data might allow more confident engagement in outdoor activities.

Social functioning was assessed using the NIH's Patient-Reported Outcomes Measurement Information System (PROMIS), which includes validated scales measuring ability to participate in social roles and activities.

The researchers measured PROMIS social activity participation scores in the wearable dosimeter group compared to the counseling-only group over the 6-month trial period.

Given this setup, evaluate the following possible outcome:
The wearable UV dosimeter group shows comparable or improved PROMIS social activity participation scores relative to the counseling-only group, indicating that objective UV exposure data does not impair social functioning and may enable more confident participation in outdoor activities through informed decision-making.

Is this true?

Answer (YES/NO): NO